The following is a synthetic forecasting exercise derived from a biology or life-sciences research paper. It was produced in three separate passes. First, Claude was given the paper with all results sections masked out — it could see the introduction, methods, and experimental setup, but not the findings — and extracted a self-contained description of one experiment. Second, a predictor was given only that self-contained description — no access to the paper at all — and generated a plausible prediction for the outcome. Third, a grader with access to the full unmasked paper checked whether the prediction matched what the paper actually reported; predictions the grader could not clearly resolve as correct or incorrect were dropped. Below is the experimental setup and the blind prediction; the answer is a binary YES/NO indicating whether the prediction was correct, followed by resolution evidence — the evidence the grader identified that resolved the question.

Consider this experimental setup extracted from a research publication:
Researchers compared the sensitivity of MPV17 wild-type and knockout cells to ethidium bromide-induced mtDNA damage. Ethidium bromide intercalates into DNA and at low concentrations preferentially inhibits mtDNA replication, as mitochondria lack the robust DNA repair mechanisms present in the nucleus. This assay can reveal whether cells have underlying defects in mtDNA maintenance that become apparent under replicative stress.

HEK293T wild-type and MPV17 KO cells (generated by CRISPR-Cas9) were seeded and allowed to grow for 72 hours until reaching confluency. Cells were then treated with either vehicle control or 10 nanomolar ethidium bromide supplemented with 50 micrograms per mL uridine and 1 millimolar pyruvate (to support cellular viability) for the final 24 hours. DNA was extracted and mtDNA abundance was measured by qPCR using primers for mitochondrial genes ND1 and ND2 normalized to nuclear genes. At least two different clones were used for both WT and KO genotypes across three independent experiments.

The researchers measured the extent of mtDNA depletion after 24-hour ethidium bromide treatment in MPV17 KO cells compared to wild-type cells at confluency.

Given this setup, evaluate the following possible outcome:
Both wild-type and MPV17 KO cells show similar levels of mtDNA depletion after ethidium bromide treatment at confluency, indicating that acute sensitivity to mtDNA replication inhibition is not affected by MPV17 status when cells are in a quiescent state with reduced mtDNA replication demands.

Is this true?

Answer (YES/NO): NO